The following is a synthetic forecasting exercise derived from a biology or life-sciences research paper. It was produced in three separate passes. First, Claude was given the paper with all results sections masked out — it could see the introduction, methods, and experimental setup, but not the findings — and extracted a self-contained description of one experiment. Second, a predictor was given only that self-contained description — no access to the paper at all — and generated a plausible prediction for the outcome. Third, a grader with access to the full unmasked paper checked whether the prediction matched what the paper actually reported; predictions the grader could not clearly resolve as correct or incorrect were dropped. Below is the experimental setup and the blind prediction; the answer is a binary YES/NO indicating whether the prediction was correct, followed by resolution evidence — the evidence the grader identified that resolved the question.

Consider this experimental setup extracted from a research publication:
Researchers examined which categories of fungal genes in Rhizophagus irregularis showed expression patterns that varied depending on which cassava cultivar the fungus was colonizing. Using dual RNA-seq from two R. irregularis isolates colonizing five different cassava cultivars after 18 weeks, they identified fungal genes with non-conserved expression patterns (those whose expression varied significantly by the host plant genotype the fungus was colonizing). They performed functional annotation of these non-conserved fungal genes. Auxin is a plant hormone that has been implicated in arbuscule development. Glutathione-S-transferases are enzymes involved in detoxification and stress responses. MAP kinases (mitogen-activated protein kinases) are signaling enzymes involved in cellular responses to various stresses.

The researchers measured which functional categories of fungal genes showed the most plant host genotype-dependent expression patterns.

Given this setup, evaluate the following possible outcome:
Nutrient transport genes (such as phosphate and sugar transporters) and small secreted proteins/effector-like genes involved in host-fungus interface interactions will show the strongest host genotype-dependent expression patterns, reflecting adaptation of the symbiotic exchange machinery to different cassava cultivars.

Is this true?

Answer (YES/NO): NO